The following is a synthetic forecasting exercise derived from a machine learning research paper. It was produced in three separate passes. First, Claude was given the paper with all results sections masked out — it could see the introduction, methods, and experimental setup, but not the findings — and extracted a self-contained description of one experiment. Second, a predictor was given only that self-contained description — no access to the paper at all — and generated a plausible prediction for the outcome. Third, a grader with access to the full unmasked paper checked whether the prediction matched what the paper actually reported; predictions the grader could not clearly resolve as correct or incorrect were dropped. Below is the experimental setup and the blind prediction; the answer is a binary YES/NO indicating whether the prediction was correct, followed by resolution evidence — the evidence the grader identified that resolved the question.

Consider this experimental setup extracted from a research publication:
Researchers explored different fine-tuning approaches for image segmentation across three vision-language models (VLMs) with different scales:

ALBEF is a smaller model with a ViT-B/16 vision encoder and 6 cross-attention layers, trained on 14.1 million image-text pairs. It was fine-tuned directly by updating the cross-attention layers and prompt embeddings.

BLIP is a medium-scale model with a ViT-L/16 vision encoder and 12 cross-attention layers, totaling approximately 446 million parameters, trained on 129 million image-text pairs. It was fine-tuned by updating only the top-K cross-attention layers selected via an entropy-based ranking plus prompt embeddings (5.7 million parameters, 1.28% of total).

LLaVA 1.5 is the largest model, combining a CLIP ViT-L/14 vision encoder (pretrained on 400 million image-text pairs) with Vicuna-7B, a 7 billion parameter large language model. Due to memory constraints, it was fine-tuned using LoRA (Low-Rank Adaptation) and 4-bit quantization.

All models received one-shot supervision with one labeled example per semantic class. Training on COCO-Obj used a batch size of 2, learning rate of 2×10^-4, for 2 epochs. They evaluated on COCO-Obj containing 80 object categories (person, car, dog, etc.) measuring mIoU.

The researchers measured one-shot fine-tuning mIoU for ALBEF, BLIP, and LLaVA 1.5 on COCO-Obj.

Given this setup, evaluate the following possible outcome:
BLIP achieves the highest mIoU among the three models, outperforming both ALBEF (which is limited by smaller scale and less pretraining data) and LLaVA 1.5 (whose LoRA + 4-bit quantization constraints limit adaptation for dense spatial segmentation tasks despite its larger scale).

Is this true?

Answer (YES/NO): YES